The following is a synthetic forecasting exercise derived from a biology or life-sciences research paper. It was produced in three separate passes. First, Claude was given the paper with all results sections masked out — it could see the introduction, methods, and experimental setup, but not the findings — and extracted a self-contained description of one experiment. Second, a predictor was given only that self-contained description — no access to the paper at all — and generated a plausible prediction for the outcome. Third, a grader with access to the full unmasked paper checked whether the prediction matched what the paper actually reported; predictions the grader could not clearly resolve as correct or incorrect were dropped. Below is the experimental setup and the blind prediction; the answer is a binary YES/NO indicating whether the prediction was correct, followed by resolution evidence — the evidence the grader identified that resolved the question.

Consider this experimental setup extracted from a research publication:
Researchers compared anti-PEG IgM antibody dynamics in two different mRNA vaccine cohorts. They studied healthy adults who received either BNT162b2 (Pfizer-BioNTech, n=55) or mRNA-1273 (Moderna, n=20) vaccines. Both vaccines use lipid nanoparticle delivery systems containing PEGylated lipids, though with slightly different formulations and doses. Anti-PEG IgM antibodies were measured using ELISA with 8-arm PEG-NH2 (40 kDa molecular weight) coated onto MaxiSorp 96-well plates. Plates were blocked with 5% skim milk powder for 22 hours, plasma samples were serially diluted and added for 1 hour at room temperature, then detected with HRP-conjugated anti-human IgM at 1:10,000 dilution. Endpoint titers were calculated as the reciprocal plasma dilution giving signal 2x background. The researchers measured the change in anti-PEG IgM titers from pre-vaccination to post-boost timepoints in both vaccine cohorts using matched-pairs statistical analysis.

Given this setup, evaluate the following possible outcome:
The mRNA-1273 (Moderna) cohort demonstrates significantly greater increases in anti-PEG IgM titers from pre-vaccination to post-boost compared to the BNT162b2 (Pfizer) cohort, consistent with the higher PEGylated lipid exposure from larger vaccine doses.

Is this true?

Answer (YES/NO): YES